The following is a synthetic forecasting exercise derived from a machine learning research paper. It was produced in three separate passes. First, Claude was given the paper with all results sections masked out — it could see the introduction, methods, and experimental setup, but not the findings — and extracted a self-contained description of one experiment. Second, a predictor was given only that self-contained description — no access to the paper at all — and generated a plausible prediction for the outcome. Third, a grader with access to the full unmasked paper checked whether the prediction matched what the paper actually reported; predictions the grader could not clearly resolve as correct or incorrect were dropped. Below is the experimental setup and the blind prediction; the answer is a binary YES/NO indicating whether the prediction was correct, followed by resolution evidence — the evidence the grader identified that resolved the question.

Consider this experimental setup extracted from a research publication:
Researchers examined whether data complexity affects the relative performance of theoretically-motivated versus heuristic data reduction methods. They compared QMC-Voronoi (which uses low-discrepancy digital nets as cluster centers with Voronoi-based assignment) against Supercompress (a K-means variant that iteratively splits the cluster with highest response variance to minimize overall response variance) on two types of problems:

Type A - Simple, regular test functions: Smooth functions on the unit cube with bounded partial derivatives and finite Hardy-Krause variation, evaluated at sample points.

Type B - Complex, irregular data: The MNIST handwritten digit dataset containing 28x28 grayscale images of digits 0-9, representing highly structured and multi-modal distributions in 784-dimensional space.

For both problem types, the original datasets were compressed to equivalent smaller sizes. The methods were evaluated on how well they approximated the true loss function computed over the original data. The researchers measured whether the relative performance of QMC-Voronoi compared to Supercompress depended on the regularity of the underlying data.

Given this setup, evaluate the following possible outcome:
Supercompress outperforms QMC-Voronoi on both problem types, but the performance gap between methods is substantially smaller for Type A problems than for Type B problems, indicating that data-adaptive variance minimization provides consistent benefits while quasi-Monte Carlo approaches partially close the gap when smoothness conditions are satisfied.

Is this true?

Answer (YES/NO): NO